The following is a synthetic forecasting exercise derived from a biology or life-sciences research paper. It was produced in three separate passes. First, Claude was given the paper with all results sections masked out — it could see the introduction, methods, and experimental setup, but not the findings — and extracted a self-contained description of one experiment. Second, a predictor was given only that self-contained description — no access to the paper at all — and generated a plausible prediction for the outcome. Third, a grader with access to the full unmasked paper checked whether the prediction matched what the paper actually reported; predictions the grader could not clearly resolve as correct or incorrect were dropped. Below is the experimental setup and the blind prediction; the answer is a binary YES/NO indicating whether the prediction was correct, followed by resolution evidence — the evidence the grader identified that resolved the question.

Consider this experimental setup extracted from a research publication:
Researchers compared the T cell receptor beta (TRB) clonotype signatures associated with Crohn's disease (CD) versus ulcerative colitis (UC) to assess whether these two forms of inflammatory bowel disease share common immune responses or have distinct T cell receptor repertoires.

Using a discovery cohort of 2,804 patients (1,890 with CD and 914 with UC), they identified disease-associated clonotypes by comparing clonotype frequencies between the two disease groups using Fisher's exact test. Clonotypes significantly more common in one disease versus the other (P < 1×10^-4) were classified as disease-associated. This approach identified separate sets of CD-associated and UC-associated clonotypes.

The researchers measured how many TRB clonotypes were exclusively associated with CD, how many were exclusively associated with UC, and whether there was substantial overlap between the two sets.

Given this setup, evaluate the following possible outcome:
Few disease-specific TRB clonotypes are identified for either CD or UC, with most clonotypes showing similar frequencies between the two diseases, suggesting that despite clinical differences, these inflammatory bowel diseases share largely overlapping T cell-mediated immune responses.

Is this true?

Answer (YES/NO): NO